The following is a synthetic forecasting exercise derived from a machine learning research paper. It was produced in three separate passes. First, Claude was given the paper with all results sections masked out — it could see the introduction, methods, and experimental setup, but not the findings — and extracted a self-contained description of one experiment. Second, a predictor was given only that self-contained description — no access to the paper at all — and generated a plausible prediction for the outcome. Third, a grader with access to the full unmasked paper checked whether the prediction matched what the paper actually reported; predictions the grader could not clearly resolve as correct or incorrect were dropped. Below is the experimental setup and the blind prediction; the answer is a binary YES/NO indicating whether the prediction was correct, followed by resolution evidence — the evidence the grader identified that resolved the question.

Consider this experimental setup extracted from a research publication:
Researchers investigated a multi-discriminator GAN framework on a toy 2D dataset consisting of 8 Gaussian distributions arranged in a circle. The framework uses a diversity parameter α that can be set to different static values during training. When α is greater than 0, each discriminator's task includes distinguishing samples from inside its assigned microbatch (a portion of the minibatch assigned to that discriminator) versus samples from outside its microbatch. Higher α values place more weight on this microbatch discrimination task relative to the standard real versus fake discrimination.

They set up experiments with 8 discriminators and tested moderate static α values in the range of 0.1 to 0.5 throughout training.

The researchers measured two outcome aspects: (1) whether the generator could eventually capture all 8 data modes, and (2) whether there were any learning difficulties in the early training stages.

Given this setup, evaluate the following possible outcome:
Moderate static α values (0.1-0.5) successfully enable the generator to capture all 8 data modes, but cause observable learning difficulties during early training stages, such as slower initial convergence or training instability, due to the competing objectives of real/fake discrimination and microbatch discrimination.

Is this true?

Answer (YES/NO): YES